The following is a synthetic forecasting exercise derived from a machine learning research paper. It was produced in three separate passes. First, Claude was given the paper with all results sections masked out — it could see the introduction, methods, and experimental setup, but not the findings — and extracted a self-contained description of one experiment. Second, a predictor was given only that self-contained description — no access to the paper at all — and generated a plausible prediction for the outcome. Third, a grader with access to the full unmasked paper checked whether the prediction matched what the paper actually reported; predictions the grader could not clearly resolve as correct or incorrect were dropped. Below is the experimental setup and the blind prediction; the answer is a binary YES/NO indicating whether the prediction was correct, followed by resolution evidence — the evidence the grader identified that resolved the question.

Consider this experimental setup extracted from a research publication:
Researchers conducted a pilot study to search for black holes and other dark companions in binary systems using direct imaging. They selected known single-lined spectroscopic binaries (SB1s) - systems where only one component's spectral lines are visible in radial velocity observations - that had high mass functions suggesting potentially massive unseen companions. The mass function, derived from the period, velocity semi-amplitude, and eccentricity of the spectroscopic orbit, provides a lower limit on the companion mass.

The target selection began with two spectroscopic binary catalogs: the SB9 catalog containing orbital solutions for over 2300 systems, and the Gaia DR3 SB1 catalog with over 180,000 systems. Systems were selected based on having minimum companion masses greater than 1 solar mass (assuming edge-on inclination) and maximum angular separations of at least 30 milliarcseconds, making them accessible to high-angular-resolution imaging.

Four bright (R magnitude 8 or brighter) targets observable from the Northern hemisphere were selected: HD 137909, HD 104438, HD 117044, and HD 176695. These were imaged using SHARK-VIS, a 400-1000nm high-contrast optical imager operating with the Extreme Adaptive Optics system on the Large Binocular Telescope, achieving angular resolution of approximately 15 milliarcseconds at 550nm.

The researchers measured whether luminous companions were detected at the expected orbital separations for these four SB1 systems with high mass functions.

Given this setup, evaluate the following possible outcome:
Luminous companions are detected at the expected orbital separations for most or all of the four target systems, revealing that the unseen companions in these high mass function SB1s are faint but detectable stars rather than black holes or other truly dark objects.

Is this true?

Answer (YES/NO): YES